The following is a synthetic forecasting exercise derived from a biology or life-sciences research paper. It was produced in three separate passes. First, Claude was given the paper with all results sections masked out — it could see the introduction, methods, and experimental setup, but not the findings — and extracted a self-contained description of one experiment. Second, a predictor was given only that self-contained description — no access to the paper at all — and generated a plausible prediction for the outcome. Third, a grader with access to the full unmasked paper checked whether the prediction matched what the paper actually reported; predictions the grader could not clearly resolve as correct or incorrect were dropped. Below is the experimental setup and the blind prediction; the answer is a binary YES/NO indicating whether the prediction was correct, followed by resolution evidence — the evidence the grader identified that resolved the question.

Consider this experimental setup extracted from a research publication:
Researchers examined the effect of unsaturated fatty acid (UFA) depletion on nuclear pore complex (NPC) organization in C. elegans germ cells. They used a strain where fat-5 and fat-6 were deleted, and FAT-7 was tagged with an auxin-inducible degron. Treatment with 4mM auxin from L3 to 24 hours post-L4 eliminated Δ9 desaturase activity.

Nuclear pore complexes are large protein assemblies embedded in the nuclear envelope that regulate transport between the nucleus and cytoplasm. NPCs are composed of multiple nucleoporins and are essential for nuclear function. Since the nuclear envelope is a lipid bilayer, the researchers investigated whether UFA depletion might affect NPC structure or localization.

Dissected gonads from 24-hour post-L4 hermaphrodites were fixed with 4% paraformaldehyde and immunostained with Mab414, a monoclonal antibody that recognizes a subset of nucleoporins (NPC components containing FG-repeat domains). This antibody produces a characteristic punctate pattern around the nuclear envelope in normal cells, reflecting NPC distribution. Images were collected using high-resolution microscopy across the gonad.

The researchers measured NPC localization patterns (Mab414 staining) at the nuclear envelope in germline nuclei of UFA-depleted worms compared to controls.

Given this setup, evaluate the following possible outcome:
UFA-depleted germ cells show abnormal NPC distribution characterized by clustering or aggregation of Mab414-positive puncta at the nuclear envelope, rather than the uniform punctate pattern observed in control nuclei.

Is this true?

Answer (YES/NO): NO